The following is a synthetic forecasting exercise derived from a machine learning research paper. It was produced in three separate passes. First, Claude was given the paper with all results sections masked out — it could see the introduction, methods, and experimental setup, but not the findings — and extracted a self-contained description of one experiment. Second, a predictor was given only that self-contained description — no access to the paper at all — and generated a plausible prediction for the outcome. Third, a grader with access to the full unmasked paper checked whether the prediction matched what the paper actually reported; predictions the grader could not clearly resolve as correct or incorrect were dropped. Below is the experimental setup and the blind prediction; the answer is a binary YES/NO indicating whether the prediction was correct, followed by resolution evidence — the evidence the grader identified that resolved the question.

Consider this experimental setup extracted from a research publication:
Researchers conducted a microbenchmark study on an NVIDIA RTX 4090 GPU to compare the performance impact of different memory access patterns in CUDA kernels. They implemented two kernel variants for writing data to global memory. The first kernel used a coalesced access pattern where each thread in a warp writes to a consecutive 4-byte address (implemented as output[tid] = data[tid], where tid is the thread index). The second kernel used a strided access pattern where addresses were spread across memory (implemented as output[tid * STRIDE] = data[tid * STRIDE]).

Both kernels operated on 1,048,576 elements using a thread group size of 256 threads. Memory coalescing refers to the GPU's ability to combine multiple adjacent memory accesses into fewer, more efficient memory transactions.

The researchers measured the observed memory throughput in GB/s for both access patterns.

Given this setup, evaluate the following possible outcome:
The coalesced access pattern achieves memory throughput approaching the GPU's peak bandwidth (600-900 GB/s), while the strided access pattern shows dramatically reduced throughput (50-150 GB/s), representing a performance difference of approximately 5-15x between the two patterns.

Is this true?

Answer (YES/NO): NO